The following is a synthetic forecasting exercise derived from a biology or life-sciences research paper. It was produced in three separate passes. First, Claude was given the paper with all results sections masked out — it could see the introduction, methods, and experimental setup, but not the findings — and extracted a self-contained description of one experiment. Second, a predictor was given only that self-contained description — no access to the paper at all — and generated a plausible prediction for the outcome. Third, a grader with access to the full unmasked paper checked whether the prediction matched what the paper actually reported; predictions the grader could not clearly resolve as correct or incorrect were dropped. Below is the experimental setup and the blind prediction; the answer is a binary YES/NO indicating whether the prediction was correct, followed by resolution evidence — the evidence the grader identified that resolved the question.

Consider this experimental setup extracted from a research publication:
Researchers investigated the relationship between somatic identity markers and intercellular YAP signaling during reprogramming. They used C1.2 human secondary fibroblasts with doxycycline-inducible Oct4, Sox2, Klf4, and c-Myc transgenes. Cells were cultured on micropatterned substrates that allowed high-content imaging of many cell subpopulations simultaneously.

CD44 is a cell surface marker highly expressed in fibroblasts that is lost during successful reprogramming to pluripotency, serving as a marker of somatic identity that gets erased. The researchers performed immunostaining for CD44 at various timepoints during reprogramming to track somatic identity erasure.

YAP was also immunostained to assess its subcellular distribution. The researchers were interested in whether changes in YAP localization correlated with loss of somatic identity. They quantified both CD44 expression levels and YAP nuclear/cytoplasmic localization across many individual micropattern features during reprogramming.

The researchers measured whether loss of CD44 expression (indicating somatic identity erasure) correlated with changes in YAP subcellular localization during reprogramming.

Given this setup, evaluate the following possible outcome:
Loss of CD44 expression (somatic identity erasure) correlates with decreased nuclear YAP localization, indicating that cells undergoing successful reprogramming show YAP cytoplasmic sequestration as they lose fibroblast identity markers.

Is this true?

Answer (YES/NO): YES